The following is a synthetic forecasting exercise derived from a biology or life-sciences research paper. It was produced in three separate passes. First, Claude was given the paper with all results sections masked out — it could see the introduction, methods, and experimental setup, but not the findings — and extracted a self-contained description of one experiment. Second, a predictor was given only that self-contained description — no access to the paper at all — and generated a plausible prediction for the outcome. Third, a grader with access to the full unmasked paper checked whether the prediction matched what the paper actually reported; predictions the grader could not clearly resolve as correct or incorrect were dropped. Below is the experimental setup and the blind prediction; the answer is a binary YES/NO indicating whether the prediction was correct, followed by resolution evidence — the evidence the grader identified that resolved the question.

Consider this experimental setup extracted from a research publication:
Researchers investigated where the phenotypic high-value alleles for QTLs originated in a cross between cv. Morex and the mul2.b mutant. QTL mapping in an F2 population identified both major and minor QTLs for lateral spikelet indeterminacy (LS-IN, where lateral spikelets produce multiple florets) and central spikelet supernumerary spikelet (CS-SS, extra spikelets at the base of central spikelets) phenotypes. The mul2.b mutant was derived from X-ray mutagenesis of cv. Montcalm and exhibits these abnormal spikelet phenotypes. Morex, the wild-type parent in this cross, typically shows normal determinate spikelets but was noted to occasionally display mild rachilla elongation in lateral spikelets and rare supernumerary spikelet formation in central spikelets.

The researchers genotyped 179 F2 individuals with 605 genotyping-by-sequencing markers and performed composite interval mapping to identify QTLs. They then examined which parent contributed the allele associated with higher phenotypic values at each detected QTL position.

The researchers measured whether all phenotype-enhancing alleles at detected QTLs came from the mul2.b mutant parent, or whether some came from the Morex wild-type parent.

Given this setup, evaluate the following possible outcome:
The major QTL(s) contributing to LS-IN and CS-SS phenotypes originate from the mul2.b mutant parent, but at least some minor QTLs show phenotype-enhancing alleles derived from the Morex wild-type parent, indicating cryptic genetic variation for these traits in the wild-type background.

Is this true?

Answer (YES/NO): YES